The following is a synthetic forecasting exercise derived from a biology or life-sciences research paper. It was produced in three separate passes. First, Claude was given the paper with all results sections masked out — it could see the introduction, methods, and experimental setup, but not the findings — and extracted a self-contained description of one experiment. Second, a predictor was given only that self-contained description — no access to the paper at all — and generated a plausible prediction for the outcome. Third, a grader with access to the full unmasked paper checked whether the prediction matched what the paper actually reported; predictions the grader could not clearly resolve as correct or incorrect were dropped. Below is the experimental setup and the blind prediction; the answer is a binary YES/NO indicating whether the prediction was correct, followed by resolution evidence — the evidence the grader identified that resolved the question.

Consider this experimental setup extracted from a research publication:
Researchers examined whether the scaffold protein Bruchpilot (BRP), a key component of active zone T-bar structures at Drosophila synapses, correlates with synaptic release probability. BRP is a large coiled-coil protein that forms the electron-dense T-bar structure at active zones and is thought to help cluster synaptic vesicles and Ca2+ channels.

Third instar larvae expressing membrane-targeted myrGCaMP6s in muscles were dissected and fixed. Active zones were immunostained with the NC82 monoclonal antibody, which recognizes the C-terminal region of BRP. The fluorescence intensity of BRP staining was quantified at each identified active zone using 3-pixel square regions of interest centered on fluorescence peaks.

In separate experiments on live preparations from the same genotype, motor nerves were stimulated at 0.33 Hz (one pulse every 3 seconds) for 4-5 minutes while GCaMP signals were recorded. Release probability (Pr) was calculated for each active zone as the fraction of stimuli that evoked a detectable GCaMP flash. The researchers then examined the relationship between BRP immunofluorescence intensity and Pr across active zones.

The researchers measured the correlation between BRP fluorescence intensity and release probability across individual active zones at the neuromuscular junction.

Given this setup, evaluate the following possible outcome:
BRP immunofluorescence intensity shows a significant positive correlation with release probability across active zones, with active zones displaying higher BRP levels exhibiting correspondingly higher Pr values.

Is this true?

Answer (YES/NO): YES